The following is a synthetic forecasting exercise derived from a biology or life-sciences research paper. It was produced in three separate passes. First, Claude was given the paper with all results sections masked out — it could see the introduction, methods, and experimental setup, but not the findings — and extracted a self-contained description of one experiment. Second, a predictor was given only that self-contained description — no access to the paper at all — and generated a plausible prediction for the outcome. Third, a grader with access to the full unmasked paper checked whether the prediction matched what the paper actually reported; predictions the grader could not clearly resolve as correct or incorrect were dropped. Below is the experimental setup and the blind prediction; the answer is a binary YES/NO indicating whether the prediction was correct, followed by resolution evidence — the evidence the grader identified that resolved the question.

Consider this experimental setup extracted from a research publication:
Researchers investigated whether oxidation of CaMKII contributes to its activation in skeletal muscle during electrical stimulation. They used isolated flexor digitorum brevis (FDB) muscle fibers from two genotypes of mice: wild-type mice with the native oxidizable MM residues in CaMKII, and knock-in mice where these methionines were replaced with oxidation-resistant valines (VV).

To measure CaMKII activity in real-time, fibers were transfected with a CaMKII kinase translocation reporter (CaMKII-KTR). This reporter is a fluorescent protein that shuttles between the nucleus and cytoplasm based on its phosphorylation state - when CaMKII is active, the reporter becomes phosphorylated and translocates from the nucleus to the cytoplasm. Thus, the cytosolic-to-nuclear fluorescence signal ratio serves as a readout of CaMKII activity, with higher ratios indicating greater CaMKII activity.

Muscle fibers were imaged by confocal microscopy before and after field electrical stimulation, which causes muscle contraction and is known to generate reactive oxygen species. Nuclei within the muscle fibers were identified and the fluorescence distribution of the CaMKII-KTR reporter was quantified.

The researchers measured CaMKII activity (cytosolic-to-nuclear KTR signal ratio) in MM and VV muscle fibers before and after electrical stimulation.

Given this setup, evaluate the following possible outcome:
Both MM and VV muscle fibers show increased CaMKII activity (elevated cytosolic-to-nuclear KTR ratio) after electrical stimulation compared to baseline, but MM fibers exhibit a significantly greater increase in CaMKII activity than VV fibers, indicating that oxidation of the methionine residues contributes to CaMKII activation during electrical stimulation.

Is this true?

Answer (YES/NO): NO